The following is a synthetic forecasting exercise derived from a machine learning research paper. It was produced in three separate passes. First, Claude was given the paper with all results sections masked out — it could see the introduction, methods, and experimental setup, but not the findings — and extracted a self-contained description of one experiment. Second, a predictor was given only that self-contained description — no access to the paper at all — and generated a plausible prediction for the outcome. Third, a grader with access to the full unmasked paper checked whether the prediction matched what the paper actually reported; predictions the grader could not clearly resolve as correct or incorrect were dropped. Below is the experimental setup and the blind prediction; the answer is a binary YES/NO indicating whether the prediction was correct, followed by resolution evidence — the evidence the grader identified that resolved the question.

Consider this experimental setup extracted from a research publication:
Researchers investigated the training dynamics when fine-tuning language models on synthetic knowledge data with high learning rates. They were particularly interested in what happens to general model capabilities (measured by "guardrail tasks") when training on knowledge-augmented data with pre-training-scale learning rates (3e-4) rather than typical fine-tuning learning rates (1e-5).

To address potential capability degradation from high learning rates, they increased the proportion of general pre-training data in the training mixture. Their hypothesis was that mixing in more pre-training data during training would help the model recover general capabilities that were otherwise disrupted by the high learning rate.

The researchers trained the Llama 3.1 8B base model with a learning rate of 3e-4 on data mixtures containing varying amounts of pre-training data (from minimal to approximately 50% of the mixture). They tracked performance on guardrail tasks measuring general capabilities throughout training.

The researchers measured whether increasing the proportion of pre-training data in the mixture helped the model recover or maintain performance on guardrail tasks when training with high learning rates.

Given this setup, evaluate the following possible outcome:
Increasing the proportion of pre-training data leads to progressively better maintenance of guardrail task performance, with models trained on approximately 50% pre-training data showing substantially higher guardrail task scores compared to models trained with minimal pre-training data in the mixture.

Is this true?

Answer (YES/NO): YES